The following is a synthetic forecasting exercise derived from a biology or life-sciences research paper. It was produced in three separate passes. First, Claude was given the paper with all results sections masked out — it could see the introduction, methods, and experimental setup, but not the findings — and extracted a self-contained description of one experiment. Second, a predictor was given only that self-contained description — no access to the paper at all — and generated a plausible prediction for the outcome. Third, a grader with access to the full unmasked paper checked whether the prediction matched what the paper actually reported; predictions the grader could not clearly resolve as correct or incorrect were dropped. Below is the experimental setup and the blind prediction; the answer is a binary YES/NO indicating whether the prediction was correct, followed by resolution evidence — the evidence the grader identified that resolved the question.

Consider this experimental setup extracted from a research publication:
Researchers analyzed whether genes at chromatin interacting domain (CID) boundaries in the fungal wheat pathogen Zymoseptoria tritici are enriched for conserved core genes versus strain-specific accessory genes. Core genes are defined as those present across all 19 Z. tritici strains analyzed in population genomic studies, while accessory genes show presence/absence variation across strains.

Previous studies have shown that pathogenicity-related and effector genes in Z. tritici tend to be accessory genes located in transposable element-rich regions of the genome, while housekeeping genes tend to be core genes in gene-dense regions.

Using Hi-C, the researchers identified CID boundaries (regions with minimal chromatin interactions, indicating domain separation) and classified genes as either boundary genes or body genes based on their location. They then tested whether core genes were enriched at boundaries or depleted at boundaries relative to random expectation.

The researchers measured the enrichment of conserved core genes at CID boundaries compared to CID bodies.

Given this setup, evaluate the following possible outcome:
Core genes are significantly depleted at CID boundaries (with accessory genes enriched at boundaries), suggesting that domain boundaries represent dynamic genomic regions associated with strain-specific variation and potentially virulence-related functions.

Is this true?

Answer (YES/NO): NO